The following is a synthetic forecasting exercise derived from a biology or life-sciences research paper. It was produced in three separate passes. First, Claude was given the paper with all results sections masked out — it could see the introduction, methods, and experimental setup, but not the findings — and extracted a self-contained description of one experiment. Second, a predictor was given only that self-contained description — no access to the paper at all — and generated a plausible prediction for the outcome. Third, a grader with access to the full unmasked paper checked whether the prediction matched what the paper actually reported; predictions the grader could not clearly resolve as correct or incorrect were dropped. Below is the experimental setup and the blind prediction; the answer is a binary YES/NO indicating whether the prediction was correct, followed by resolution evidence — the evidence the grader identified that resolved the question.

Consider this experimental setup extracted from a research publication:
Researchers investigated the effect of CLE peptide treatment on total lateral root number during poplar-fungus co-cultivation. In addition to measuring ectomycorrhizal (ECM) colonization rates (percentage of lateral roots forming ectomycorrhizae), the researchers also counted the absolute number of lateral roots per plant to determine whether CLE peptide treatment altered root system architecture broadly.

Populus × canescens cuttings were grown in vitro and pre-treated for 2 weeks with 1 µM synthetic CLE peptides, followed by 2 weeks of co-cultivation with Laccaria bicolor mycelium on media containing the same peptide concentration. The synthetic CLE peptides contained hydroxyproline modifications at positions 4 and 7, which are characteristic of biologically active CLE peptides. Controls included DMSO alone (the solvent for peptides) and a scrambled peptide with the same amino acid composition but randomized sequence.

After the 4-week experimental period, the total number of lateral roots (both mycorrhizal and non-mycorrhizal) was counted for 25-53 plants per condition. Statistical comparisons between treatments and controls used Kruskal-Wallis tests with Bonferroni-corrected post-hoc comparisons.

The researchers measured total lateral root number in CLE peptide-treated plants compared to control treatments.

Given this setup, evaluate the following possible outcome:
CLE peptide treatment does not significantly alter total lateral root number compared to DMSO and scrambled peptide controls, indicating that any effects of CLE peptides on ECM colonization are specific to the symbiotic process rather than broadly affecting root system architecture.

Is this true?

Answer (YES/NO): YES